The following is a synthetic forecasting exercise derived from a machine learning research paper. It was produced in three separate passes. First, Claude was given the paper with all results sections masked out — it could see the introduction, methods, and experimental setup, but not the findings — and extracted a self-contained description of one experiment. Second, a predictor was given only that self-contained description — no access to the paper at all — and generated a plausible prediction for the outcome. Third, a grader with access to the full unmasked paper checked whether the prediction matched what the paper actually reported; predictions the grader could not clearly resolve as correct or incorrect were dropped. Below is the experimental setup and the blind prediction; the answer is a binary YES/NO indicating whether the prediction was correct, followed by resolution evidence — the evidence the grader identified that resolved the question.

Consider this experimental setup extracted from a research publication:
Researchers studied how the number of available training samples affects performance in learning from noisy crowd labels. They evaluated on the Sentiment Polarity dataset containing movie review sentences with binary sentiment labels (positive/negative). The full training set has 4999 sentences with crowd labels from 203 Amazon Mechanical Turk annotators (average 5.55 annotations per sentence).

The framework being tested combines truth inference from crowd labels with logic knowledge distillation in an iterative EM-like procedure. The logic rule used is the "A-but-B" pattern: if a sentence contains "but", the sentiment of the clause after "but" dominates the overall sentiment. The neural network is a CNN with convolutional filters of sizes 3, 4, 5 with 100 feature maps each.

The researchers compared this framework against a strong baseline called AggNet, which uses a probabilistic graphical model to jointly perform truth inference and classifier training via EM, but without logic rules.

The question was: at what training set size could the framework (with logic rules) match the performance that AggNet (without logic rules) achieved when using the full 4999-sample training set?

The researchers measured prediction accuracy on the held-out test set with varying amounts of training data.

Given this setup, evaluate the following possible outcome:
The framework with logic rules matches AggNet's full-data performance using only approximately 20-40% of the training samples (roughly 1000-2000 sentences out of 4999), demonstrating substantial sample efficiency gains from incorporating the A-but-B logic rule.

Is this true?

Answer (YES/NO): NO